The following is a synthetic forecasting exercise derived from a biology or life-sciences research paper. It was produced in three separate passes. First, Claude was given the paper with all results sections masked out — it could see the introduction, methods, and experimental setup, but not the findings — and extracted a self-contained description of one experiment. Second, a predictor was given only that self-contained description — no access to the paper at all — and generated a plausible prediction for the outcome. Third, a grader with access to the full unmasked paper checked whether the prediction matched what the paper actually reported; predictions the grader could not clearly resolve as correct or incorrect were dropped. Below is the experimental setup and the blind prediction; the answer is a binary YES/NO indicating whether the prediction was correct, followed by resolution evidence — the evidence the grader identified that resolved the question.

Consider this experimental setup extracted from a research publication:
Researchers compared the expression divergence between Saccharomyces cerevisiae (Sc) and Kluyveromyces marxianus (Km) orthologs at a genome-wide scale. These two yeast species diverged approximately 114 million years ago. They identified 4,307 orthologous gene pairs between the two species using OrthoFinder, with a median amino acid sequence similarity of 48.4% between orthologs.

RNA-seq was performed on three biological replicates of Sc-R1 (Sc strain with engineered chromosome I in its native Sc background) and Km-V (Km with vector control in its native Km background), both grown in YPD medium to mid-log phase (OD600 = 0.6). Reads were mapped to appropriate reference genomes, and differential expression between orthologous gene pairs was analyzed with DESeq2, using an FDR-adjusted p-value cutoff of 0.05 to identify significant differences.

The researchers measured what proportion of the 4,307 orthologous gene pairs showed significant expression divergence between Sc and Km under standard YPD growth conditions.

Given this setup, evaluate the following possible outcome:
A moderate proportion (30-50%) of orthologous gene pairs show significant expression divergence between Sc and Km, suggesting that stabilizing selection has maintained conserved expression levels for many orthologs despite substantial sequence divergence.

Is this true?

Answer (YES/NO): NO